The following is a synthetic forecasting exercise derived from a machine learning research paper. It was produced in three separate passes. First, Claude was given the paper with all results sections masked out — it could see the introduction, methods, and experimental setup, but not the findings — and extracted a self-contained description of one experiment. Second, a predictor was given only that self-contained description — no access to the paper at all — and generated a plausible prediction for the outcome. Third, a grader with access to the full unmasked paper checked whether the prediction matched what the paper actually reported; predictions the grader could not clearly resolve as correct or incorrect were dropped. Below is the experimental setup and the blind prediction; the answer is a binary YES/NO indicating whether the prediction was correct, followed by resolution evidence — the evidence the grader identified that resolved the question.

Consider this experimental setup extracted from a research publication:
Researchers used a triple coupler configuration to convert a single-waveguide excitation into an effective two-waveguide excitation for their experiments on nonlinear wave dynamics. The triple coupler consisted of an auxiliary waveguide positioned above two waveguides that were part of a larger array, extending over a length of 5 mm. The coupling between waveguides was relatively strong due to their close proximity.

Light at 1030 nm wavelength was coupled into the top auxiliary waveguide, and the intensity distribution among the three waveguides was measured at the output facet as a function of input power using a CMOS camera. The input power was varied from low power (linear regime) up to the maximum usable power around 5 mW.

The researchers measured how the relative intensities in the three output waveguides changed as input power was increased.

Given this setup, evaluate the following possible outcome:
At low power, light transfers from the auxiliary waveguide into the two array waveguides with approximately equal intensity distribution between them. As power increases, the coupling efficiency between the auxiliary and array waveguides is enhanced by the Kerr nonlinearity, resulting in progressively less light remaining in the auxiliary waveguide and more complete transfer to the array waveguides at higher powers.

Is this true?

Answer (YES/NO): NO